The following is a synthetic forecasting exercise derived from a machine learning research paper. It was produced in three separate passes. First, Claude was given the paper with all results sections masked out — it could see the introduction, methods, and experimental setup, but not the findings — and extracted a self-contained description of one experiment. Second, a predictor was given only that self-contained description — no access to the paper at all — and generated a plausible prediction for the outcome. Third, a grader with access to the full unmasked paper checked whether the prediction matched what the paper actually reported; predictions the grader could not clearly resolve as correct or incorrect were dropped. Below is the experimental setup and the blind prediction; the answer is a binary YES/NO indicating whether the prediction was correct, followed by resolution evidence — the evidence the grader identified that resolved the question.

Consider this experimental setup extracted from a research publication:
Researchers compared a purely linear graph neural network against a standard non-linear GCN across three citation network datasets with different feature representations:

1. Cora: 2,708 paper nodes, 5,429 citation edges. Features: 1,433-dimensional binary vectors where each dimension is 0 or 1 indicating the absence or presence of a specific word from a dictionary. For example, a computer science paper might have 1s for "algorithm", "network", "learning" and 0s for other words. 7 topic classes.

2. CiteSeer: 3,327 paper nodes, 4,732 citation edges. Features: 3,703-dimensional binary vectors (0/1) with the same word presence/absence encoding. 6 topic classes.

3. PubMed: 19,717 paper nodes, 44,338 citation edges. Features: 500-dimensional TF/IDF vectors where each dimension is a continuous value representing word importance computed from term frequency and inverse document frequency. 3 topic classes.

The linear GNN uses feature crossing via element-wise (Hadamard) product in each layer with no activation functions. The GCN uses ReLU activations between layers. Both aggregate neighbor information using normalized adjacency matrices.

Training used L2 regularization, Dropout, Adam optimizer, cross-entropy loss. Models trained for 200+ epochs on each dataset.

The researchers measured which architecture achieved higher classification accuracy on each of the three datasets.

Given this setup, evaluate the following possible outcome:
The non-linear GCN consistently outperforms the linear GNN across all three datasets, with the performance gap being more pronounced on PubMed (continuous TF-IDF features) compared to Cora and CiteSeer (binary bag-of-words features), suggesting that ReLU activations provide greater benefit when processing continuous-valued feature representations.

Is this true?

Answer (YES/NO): NO